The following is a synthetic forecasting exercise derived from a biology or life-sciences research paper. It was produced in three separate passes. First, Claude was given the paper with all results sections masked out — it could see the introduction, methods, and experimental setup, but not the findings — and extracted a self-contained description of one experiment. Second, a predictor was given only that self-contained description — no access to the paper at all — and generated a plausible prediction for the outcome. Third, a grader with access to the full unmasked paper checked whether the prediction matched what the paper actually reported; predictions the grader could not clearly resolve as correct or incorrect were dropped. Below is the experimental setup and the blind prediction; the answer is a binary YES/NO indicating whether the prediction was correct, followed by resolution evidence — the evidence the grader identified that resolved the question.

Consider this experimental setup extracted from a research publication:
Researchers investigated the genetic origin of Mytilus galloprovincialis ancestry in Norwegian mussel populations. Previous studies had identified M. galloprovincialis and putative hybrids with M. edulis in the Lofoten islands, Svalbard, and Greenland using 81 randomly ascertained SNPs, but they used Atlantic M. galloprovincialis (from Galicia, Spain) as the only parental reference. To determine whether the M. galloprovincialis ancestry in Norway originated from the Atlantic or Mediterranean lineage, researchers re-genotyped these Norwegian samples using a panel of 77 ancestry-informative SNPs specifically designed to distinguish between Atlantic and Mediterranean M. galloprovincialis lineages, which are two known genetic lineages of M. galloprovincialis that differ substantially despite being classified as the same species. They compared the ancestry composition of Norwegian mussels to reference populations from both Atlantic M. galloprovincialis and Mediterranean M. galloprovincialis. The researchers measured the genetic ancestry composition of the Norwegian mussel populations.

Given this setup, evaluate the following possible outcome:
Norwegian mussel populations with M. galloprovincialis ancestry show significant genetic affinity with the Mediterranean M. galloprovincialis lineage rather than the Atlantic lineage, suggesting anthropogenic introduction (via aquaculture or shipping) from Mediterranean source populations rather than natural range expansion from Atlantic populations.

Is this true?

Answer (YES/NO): NO